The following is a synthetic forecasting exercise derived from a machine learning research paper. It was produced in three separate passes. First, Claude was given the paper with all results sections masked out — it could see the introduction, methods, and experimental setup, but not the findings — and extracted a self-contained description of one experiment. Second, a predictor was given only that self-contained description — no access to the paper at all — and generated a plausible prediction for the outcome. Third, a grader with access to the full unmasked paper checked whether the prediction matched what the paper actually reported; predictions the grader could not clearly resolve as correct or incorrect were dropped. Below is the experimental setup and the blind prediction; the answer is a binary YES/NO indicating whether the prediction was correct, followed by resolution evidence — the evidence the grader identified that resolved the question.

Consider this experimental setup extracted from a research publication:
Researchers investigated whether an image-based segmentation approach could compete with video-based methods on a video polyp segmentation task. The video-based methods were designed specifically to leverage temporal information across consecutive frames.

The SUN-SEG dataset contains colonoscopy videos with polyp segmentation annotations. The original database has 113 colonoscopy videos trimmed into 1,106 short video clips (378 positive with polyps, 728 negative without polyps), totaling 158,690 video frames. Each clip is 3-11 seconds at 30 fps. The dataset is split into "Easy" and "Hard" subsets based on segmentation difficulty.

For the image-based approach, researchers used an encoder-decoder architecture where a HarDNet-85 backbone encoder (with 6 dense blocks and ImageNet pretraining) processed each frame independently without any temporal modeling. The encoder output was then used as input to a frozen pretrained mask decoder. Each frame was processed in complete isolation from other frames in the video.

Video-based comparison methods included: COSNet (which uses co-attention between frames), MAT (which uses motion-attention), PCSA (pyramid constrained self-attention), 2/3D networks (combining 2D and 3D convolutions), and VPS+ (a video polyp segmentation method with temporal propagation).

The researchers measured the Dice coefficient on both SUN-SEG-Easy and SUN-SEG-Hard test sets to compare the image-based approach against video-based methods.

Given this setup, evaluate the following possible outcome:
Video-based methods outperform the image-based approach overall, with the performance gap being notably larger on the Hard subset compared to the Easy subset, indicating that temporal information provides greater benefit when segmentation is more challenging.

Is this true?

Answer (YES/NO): NO